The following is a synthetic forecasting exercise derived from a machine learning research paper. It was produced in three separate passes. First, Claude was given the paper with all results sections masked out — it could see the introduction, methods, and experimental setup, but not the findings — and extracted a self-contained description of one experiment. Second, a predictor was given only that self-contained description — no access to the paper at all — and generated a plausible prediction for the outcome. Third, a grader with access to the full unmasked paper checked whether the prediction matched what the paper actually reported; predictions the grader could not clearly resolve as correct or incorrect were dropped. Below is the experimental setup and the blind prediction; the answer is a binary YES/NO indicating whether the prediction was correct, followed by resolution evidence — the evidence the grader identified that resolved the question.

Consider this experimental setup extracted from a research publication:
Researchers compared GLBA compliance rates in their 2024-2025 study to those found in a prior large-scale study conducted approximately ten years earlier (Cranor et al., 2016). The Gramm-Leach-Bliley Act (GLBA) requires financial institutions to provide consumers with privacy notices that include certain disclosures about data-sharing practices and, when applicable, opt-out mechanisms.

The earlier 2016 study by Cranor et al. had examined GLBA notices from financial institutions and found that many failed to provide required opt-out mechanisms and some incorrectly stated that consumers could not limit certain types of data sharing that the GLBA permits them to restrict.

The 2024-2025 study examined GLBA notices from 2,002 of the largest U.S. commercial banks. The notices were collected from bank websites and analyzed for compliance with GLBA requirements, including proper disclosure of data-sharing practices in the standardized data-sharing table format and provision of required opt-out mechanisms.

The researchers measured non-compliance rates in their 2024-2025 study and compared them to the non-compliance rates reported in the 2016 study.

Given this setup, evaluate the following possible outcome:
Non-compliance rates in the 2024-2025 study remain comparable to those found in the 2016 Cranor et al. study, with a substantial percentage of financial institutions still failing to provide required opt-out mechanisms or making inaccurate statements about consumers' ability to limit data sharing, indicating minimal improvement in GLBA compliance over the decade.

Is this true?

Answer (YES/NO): NO